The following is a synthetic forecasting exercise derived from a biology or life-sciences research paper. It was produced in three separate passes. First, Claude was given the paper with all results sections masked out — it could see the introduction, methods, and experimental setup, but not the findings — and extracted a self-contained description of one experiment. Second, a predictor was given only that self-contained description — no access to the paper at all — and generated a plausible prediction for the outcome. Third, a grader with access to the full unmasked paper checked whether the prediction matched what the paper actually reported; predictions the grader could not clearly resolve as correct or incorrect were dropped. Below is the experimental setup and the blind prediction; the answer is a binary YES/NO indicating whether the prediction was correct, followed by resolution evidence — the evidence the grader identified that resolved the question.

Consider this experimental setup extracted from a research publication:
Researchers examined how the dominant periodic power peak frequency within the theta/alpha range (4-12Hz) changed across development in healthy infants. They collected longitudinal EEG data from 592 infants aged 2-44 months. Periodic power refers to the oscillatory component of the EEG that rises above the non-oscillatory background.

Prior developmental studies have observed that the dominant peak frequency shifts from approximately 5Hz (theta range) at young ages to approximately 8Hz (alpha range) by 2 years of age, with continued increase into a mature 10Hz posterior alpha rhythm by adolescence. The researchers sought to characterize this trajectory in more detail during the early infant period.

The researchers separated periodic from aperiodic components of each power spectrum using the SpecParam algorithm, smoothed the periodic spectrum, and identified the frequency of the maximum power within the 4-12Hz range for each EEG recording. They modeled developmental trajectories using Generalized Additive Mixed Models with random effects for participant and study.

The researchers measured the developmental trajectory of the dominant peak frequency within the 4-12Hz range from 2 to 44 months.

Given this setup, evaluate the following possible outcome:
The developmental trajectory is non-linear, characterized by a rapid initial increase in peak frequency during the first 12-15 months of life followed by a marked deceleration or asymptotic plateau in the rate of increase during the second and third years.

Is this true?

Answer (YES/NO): NO